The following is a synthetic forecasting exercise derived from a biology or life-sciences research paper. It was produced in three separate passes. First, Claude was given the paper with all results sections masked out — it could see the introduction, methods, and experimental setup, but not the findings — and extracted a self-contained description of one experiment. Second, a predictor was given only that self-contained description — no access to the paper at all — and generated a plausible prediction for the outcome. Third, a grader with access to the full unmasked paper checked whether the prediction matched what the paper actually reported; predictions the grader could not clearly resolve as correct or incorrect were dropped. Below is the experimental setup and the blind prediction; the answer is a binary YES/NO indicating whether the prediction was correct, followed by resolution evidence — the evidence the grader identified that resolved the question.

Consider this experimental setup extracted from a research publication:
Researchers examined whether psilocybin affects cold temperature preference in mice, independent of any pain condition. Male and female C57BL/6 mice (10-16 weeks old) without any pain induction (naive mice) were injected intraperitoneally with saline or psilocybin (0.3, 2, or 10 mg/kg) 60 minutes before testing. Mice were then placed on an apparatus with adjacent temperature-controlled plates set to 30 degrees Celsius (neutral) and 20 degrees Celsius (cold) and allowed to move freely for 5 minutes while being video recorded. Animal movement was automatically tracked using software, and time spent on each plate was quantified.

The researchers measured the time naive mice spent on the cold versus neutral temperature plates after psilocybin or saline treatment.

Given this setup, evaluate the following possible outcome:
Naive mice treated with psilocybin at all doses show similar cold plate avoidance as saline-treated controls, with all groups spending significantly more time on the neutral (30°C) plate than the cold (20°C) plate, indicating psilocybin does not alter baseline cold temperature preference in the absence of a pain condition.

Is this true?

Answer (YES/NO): NO